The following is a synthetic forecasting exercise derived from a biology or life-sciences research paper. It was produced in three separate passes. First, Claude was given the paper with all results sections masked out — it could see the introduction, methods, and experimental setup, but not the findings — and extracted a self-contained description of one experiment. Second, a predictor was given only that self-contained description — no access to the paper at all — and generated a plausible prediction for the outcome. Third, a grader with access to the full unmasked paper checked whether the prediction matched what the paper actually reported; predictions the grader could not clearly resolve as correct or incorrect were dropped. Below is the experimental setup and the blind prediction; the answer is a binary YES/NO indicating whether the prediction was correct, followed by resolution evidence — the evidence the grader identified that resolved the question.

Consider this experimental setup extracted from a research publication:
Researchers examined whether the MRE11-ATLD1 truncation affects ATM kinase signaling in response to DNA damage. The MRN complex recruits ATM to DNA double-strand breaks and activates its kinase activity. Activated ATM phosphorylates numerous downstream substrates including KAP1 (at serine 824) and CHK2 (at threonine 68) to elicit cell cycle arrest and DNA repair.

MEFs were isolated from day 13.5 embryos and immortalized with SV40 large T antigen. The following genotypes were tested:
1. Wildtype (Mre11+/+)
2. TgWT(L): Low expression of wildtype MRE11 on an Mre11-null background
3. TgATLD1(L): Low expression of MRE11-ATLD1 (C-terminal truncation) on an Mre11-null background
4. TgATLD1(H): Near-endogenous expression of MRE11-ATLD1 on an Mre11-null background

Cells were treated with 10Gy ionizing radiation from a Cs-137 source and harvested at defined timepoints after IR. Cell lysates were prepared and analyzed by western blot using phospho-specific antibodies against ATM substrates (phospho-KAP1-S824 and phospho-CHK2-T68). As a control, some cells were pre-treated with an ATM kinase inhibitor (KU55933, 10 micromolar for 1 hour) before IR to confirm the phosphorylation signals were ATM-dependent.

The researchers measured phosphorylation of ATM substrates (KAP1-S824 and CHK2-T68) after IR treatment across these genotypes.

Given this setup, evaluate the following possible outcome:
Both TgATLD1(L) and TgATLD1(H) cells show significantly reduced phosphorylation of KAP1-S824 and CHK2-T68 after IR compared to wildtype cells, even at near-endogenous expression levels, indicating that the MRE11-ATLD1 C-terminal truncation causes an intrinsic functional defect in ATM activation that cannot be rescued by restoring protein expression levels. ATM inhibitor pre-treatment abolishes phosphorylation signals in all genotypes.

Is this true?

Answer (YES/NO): NO